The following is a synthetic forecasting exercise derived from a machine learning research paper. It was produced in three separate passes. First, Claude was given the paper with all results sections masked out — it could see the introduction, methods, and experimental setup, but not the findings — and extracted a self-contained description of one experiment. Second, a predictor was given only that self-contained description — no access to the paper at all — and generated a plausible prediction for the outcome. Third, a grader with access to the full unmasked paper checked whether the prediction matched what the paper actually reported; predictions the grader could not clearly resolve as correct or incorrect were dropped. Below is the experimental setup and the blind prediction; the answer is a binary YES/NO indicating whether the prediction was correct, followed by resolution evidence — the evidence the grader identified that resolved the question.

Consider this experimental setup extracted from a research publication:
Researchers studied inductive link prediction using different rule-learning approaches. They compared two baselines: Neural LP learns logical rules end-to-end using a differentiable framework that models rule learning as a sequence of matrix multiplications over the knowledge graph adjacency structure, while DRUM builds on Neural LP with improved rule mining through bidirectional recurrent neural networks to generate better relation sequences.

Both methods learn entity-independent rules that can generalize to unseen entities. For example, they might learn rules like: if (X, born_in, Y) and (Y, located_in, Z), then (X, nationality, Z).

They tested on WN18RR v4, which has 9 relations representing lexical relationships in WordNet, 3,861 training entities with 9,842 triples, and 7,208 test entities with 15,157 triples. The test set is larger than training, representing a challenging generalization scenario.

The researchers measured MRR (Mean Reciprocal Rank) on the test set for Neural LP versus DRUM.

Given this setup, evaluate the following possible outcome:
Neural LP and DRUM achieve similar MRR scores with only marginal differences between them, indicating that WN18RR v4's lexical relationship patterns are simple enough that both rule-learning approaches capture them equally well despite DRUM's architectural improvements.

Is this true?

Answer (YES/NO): NO